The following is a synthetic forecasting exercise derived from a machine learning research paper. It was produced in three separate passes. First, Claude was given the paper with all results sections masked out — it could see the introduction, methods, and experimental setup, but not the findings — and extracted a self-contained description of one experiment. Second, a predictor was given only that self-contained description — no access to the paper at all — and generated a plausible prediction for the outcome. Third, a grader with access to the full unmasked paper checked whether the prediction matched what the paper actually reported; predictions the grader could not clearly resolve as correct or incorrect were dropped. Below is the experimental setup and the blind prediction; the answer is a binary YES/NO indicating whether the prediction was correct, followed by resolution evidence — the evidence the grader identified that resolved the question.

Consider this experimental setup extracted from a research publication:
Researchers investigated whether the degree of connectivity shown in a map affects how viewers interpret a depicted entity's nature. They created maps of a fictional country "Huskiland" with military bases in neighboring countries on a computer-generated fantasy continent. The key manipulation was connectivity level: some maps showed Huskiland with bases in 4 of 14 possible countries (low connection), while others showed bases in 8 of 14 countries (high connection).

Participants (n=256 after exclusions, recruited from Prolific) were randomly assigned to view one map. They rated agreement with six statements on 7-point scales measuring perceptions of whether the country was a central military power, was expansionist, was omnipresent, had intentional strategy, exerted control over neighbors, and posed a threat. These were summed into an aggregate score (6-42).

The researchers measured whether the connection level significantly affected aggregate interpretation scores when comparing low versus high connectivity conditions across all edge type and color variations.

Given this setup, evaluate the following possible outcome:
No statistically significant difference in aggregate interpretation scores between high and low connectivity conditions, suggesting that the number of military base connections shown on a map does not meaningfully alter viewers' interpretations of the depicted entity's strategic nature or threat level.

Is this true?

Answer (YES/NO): NO